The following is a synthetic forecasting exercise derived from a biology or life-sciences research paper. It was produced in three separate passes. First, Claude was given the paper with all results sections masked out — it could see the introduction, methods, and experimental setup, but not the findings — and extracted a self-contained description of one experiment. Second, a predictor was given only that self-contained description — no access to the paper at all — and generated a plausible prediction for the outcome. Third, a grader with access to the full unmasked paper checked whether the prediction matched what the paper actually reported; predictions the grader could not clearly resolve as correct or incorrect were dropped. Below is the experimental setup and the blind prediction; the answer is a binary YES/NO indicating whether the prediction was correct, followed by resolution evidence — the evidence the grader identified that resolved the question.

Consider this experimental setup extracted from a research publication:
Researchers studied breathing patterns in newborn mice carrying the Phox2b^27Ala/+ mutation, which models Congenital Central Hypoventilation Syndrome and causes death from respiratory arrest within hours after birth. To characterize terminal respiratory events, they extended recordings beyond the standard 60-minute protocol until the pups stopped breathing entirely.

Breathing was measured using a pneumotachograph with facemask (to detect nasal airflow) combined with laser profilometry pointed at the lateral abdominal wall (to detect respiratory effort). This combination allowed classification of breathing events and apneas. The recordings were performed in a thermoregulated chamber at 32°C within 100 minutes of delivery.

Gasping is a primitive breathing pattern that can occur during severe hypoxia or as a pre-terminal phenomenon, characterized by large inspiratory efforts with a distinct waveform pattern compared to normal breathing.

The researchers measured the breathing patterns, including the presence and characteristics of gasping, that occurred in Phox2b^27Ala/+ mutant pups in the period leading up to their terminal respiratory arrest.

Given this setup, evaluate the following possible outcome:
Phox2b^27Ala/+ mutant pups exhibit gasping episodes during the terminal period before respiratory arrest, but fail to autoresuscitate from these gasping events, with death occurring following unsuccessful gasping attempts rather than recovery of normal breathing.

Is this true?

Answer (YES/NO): YES